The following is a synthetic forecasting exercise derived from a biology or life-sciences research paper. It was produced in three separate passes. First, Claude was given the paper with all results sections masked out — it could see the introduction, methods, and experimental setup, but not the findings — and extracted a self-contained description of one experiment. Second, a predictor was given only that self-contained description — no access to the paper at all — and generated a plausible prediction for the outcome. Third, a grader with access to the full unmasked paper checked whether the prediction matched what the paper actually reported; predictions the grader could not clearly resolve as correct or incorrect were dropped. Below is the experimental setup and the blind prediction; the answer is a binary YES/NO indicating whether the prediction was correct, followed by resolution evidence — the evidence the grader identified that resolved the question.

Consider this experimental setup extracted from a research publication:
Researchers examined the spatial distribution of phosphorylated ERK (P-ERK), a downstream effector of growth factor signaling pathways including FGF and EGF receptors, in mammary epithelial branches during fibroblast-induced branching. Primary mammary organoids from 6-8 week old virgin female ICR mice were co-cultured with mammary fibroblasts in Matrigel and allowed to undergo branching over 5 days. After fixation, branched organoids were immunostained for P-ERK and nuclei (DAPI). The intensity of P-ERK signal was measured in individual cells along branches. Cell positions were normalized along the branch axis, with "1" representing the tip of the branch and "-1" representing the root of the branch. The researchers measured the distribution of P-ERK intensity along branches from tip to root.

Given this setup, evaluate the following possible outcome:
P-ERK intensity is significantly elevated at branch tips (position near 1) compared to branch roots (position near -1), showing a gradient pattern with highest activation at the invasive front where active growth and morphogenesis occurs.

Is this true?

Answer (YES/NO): YES